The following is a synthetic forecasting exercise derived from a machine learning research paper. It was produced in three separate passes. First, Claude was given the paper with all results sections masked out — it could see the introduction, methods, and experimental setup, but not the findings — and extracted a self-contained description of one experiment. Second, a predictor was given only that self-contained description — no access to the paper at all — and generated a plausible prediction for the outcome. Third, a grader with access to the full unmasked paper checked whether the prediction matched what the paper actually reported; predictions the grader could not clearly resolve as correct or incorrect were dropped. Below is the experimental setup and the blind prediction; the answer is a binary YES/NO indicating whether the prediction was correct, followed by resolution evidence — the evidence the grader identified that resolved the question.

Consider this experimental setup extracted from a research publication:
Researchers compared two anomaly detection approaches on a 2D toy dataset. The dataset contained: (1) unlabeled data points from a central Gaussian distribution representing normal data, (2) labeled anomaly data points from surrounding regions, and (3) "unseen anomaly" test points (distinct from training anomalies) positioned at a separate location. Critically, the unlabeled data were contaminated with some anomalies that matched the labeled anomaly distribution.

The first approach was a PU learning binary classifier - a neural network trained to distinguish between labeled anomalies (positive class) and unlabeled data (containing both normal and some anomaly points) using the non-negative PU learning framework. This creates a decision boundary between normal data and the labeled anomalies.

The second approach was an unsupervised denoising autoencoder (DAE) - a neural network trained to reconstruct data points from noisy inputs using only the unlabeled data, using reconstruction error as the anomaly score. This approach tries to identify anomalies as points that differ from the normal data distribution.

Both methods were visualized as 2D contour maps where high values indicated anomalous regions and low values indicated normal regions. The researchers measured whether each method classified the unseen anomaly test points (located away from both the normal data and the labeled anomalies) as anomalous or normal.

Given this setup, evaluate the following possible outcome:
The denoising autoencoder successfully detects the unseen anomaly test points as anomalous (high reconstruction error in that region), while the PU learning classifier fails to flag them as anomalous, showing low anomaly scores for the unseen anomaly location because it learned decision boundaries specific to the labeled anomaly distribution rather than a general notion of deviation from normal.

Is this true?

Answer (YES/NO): YES